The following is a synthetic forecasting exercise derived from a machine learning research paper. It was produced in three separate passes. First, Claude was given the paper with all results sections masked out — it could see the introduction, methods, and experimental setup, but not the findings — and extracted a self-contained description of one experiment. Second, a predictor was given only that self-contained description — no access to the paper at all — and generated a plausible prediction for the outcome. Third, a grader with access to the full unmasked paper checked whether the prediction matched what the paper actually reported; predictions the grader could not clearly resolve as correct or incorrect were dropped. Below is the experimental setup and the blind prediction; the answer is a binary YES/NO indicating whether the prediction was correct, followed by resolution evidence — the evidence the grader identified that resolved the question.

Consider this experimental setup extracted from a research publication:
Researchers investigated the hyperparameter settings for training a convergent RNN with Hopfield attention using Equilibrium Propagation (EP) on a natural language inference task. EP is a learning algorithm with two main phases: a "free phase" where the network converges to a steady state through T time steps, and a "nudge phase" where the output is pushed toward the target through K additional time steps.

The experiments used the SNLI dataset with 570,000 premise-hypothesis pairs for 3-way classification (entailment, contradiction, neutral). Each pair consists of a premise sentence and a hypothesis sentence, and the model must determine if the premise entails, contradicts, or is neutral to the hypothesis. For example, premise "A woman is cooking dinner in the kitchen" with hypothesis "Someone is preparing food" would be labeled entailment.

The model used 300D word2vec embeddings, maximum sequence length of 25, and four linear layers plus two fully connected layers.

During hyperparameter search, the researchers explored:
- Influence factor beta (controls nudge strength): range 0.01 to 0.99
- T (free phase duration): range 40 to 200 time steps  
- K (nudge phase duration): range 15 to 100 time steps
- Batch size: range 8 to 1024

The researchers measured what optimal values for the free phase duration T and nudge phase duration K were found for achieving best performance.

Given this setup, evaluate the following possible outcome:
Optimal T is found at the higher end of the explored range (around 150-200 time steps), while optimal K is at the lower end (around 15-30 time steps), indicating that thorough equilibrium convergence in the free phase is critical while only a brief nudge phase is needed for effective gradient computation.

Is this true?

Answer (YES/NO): NO